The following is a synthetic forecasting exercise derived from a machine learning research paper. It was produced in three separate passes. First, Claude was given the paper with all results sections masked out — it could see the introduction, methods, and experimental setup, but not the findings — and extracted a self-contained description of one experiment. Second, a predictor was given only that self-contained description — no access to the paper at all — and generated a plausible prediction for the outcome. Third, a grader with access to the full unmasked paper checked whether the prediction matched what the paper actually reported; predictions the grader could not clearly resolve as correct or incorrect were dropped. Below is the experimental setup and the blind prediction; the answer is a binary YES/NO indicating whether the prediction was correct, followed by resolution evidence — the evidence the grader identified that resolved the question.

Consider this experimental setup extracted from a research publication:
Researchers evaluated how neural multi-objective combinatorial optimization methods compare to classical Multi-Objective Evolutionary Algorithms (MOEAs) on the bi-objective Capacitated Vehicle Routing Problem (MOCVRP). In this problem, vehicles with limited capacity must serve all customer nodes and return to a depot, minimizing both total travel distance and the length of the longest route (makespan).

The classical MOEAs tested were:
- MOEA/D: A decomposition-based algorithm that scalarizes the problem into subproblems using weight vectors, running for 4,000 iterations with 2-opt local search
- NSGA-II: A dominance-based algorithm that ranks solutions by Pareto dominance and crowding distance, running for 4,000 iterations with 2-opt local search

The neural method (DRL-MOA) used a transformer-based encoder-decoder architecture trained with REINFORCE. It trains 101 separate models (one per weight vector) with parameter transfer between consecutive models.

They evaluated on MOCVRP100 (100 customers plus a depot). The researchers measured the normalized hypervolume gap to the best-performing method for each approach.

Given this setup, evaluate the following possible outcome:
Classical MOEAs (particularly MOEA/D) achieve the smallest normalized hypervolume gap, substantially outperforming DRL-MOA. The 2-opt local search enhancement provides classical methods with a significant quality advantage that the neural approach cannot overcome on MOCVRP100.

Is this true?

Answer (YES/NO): NO